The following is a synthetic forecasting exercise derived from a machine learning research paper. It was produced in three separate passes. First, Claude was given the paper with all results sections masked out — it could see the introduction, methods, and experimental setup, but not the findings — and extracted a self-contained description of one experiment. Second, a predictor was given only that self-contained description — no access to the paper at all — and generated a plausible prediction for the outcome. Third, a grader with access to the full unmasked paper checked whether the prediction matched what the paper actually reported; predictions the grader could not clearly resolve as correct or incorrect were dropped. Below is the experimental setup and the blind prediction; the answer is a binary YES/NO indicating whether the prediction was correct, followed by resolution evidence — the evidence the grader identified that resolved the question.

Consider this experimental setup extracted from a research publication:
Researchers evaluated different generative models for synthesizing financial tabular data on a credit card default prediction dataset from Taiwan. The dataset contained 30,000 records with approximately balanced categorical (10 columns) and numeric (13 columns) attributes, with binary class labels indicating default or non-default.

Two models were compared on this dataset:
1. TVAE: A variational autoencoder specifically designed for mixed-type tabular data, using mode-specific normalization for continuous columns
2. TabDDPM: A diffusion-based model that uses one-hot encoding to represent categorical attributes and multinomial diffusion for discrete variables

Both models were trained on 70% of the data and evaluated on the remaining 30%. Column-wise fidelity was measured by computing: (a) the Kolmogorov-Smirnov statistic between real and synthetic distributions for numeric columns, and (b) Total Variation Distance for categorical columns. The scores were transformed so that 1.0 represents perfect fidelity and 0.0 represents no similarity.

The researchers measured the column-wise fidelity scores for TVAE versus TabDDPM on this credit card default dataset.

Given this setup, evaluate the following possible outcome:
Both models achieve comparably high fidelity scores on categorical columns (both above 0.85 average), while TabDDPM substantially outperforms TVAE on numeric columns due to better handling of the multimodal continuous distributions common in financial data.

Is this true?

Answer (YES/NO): NO